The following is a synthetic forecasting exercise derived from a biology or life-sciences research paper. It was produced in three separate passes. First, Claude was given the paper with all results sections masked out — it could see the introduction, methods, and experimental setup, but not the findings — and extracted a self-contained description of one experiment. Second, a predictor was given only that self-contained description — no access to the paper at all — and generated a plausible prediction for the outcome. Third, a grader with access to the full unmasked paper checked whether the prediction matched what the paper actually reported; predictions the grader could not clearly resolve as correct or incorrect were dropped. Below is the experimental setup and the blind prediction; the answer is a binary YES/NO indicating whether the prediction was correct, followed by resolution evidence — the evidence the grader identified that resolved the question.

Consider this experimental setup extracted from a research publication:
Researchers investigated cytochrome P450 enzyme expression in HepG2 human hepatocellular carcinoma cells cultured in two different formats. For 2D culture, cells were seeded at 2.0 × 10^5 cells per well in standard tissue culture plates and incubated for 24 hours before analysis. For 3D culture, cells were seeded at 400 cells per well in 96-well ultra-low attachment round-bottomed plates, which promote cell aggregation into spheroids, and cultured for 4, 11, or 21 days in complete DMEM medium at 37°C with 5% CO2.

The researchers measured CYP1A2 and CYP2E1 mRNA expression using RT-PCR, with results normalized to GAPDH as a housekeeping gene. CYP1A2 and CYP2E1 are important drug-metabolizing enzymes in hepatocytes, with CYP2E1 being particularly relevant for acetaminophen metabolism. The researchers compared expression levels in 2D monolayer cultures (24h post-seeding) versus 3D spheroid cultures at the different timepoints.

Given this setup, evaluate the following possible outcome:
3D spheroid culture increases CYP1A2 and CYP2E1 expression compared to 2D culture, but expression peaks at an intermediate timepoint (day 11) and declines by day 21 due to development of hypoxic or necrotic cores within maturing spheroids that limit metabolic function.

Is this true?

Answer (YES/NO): NO